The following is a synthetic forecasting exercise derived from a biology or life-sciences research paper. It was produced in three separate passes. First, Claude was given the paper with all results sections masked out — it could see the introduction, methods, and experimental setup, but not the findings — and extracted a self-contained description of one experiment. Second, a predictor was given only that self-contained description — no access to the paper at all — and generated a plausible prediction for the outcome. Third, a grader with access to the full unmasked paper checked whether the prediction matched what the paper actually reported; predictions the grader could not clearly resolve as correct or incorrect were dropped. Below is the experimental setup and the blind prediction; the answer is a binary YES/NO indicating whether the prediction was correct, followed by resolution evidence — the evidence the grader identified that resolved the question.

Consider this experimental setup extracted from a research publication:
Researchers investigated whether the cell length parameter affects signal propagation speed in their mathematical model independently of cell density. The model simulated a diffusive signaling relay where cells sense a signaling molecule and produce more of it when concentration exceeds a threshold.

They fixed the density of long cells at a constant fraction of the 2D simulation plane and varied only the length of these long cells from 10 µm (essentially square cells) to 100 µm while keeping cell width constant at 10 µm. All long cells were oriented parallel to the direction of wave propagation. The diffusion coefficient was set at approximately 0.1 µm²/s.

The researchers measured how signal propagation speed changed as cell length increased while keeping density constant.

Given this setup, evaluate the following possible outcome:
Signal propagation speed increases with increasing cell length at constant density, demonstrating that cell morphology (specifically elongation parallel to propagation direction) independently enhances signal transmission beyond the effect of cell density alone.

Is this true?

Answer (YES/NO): YES